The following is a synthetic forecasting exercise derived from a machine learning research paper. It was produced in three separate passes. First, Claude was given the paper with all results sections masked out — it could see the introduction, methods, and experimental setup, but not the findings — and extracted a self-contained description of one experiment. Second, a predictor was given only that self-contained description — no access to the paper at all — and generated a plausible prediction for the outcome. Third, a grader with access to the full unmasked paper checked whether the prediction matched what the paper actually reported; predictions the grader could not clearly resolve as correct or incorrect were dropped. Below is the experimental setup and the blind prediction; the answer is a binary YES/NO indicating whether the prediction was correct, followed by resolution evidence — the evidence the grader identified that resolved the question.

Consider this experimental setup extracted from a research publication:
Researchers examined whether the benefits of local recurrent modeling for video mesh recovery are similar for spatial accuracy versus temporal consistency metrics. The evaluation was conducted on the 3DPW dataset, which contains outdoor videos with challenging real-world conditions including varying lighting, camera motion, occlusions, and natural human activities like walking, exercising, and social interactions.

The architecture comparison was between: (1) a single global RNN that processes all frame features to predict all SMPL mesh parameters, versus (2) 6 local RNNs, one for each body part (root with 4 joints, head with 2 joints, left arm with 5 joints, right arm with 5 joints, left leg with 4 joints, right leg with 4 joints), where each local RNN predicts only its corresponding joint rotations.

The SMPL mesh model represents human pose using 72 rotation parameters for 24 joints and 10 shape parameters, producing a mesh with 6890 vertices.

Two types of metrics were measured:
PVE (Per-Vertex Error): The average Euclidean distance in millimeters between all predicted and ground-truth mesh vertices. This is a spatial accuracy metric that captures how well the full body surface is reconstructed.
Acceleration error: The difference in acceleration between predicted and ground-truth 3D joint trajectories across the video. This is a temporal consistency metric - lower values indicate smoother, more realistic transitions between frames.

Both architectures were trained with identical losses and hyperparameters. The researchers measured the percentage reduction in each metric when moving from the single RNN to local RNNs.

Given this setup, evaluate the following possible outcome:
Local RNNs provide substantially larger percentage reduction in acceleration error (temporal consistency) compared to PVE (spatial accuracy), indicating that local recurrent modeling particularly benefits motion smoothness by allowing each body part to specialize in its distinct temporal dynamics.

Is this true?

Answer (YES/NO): YES